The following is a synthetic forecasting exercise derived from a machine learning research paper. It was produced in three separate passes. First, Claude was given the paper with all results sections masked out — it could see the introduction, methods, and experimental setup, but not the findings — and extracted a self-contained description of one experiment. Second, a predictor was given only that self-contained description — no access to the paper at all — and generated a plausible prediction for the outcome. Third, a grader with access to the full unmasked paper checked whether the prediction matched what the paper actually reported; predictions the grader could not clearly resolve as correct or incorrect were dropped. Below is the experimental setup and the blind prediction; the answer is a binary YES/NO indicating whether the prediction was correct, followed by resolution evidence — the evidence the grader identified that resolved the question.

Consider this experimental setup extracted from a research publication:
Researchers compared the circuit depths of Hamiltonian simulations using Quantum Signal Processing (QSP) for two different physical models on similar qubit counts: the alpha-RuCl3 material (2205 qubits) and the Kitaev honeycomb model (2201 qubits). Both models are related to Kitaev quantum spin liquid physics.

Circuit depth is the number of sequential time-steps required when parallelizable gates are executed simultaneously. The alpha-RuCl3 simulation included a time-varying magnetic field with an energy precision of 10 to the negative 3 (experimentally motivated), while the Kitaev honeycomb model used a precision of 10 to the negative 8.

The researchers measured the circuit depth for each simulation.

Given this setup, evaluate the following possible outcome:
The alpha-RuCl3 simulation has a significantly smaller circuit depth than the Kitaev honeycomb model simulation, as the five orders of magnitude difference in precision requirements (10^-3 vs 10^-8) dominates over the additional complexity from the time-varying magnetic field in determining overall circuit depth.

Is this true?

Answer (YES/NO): NO